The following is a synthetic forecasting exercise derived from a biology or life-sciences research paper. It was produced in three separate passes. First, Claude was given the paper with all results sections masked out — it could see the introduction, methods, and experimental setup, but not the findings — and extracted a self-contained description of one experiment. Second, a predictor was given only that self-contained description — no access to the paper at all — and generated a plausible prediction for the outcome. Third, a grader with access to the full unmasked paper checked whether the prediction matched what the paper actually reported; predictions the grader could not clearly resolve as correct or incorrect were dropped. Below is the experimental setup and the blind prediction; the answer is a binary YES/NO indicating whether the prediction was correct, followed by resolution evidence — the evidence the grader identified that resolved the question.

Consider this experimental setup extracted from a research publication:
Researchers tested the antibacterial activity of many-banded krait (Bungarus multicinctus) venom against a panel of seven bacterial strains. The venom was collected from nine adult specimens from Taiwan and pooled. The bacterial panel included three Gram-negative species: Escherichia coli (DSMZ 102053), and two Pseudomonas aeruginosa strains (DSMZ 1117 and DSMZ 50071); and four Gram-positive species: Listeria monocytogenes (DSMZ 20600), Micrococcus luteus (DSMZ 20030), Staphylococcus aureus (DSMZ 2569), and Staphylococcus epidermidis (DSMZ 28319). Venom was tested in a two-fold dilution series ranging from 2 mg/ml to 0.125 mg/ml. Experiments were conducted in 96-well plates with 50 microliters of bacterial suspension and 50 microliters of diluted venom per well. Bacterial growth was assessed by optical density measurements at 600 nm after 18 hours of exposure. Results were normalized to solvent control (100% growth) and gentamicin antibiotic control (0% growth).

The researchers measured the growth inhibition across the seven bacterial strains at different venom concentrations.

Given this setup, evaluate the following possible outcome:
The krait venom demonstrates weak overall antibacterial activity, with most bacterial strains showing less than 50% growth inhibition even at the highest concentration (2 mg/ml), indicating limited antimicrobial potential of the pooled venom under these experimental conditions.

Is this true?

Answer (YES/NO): NO